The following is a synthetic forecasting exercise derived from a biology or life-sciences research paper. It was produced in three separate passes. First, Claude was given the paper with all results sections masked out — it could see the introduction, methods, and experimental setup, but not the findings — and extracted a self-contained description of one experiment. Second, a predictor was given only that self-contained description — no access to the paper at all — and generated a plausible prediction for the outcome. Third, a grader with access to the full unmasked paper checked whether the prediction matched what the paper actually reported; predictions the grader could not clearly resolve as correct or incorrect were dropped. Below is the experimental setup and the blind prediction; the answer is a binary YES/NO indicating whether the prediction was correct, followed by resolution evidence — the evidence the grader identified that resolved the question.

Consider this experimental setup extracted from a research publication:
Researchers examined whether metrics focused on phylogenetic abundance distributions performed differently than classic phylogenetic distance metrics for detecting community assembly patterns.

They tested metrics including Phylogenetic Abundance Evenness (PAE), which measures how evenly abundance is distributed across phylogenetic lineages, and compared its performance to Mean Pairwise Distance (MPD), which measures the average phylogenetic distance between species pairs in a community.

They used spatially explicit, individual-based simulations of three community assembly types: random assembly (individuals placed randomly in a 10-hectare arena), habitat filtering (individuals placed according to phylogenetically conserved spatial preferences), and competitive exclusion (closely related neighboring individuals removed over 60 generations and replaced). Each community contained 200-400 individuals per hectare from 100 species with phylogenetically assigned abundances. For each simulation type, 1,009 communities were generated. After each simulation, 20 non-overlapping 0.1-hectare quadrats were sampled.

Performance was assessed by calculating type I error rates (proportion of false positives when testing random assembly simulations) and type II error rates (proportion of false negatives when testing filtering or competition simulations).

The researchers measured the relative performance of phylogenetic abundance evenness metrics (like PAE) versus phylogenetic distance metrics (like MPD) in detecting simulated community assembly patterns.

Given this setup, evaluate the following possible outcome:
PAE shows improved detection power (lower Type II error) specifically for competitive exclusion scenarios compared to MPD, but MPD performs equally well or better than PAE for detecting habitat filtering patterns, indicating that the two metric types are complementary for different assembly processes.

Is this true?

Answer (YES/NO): NO